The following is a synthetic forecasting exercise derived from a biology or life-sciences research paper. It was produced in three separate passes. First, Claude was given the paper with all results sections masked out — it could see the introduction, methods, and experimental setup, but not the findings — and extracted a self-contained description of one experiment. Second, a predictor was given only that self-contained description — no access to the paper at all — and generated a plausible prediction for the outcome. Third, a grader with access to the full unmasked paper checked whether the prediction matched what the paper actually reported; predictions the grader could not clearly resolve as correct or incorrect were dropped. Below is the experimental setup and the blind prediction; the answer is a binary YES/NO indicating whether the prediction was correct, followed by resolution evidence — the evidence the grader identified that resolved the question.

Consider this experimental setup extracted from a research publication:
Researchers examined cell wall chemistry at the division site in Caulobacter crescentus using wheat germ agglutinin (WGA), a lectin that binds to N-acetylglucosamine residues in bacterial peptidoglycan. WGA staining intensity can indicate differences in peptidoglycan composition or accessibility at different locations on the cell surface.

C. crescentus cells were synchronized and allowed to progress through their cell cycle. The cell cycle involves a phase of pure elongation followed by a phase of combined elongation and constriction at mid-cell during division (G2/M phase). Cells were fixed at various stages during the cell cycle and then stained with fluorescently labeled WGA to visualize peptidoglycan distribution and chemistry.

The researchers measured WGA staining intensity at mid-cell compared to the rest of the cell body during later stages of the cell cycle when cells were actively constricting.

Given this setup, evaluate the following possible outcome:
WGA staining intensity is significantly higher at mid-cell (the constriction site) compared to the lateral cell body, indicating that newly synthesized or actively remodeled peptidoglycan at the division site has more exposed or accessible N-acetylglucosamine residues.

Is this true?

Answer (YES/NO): NO